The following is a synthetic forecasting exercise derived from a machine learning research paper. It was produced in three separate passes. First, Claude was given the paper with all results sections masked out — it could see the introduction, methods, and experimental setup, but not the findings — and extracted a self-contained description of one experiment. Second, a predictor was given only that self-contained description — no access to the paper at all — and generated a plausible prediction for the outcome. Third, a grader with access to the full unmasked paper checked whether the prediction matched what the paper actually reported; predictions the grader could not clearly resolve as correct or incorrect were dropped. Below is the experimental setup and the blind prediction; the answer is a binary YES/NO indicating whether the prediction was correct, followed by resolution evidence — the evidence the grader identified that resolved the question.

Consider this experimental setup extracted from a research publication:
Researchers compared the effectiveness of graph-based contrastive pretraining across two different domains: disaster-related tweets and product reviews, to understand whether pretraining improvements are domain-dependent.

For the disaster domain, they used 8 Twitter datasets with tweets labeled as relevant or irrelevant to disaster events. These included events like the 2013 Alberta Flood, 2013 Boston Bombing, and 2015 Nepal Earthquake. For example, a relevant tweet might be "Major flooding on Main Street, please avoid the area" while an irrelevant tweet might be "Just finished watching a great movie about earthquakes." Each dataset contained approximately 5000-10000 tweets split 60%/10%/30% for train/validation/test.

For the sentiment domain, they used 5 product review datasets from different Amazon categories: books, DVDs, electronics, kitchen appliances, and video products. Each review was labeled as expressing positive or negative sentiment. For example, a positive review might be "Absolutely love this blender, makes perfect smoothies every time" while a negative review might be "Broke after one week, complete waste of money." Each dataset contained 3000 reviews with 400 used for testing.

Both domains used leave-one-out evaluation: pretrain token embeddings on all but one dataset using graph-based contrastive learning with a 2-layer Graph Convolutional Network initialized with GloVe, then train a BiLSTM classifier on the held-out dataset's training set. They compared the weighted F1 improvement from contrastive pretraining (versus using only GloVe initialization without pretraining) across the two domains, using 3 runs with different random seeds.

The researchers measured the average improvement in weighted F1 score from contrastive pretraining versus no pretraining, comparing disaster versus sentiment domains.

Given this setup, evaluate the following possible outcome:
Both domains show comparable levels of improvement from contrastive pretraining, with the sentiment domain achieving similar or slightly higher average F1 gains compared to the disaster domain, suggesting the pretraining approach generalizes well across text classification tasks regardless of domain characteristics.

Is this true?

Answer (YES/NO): NO